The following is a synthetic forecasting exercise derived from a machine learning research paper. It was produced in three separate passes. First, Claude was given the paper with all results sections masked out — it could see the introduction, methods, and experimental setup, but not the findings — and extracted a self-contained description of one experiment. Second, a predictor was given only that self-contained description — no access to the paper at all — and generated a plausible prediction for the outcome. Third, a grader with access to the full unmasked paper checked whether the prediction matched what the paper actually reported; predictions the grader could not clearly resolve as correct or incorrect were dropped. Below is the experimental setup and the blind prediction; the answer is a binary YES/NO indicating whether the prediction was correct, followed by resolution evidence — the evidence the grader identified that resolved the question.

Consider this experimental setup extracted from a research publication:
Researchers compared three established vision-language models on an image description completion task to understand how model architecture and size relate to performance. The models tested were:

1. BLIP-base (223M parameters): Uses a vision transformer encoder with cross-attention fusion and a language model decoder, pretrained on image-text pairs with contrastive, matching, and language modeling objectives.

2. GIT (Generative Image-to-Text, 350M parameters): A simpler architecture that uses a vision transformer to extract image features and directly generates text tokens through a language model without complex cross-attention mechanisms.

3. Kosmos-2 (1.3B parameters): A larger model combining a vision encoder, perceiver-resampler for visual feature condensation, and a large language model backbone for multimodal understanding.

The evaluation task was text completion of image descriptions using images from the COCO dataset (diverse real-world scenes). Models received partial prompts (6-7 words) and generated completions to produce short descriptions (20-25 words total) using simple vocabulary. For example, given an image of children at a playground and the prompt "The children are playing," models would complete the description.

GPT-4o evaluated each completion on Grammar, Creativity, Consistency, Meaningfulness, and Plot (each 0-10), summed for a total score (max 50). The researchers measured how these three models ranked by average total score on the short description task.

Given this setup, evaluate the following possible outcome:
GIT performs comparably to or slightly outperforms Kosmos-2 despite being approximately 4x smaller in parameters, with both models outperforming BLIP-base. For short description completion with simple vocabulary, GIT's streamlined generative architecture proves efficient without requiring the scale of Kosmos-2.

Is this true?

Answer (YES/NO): NO